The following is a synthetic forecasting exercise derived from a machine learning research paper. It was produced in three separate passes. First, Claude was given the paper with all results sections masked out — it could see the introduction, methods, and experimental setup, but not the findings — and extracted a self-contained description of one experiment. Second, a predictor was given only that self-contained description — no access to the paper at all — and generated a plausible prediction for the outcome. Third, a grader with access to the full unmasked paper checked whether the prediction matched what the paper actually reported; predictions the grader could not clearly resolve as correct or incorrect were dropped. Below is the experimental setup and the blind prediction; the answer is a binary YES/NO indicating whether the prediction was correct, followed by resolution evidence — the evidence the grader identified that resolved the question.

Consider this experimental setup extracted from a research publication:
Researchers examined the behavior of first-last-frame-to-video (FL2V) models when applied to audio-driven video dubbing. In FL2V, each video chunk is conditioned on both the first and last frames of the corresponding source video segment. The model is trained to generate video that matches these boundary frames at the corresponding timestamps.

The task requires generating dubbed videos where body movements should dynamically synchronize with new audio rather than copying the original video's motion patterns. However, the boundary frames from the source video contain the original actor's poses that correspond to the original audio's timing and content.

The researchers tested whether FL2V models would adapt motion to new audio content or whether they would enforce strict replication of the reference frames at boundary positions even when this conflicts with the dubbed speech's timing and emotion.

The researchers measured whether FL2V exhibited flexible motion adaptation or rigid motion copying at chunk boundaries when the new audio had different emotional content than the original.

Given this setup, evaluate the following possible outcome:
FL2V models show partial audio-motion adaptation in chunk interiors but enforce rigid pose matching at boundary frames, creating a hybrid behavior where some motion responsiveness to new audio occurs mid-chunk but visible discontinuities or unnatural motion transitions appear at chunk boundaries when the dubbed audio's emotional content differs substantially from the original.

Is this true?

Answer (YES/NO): NO